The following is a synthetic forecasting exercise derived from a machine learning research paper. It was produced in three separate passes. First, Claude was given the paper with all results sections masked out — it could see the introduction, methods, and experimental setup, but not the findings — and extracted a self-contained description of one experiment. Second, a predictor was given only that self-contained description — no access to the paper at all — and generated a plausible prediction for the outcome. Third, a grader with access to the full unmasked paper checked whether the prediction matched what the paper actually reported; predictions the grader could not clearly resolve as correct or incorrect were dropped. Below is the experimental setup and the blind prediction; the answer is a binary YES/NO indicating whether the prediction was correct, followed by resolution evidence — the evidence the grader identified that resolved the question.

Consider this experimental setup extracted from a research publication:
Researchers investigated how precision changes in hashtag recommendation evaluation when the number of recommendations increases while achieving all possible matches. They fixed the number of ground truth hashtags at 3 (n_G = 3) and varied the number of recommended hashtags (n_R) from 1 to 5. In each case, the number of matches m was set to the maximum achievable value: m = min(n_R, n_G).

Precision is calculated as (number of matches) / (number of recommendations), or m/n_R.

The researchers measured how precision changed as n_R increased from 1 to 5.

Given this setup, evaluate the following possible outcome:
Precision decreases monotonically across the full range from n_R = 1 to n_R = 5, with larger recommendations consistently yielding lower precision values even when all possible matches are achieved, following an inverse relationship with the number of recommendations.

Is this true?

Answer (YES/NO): NO